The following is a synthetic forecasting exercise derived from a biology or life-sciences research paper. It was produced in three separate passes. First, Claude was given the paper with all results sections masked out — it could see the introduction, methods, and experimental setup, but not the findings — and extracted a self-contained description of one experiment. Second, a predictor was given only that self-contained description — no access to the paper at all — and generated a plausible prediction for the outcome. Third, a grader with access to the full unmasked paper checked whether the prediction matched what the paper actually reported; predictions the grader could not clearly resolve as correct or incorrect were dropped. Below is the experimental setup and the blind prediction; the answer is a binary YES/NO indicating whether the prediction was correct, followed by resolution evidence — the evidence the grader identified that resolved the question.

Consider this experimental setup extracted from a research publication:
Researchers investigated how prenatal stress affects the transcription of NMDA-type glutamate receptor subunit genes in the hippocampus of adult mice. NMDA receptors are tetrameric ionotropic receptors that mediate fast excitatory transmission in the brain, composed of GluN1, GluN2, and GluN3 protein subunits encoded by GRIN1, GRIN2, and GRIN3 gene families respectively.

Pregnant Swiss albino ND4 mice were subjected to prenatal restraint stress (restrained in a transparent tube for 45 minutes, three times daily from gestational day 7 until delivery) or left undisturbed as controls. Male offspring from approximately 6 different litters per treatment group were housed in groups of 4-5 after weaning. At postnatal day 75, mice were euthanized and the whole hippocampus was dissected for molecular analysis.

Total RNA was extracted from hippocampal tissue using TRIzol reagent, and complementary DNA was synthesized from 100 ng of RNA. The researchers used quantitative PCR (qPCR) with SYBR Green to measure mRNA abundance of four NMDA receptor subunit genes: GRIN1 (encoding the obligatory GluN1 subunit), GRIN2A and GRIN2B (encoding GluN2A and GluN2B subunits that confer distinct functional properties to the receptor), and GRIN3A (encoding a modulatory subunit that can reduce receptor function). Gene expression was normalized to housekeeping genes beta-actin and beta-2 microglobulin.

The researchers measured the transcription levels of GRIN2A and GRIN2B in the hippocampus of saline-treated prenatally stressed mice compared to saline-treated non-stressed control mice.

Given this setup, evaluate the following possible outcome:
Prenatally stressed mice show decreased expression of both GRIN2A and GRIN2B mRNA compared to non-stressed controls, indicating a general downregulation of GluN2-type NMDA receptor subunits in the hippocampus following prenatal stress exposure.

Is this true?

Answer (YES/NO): NO